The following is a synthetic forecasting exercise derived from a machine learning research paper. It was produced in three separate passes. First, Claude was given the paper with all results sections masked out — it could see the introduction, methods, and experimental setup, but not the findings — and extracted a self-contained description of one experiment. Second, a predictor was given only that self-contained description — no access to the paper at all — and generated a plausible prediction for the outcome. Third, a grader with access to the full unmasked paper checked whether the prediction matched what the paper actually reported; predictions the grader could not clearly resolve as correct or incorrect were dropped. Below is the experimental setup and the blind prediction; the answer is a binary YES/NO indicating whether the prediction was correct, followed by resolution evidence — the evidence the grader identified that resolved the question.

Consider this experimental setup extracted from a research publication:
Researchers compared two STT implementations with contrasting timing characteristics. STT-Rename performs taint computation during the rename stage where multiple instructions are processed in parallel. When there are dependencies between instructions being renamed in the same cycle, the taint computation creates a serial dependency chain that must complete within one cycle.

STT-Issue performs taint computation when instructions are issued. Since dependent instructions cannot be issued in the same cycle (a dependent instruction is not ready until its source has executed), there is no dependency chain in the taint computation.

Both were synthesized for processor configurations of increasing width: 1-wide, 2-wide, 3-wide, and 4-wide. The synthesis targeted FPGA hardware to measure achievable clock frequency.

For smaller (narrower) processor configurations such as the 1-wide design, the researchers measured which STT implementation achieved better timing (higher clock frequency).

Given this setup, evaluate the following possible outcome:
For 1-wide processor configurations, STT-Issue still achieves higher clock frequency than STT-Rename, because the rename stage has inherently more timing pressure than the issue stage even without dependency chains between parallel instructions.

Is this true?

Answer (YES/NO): NO